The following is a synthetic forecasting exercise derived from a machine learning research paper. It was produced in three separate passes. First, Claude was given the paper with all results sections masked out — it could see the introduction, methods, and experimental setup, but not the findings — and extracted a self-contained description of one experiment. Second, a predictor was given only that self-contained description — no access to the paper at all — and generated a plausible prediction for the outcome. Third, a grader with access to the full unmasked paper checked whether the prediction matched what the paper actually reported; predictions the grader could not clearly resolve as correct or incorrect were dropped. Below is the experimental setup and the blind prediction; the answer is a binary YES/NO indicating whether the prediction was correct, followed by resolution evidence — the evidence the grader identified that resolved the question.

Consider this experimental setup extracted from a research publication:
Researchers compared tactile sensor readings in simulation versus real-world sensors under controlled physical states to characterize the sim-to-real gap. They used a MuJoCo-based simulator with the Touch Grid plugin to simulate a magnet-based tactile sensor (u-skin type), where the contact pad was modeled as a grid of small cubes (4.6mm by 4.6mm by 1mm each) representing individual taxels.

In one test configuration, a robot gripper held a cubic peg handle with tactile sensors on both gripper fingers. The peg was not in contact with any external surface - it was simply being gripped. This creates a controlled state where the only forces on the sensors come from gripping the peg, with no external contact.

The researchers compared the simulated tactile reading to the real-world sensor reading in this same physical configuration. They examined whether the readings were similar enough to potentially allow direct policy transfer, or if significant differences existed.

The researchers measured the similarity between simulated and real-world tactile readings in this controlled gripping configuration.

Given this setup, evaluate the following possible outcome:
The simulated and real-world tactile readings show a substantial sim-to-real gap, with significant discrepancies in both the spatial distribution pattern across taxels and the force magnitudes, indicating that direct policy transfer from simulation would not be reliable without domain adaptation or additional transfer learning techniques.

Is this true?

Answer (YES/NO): YES